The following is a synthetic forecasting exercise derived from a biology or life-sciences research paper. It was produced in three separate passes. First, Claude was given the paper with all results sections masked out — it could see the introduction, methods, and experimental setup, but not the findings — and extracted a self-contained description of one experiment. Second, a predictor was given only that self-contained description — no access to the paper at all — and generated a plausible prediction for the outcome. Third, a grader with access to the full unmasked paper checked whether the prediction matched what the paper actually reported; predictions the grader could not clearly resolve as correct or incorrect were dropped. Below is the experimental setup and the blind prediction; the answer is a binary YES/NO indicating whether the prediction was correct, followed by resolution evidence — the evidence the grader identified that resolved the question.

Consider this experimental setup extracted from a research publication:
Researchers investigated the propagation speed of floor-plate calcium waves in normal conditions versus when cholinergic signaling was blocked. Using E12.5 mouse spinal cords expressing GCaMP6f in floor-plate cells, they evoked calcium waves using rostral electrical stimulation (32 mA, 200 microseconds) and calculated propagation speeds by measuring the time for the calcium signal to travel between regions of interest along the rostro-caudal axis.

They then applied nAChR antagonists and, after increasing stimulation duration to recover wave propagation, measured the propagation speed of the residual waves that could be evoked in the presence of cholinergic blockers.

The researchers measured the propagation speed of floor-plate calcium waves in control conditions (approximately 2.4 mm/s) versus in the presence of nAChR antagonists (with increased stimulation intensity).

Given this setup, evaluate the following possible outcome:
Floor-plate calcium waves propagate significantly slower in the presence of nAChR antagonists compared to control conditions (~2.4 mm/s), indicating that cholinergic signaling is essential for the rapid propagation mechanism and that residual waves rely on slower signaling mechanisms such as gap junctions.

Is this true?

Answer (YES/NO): YES